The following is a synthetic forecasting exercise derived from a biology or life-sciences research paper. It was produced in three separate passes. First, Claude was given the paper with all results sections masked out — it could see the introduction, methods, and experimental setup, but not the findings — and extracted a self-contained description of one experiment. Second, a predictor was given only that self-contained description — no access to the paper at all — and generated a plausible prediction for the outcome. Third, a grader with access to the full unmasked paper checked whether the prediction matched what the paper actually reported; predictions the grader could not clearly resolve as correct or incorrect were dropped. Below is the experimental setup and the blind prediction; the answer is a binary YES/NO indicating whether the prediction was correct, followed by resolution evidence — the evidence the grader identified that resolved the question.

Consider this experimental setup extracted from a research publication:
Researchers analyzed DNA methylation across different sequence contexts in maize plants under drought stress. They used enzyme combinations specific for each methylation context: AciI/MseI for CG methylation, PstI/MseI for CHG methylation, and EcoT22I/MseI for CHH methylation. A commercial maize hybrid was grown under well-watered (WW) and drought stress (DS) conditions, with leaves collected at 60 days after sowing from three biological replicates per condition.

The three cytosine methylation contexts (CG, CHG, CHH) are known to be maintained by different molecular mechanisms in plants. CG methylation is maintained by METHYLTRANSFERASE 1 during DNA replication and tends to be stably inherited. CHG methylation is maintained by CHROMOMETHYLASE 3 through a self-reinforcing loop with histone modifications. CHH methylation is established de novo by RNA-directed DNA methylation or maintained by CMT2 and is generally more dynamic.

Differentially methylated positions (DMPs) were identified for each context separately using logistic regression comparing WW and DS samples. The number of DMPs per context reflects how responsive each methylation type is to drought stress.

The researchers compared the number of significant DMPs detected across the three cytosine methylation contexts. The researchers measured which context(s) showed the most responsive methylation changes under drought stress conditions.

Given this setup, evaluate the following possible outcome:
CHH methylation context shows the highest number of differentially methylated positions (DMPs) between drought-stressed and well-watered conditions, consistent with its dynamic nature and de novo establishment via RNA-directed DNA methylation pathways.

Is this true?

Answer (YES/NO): NO